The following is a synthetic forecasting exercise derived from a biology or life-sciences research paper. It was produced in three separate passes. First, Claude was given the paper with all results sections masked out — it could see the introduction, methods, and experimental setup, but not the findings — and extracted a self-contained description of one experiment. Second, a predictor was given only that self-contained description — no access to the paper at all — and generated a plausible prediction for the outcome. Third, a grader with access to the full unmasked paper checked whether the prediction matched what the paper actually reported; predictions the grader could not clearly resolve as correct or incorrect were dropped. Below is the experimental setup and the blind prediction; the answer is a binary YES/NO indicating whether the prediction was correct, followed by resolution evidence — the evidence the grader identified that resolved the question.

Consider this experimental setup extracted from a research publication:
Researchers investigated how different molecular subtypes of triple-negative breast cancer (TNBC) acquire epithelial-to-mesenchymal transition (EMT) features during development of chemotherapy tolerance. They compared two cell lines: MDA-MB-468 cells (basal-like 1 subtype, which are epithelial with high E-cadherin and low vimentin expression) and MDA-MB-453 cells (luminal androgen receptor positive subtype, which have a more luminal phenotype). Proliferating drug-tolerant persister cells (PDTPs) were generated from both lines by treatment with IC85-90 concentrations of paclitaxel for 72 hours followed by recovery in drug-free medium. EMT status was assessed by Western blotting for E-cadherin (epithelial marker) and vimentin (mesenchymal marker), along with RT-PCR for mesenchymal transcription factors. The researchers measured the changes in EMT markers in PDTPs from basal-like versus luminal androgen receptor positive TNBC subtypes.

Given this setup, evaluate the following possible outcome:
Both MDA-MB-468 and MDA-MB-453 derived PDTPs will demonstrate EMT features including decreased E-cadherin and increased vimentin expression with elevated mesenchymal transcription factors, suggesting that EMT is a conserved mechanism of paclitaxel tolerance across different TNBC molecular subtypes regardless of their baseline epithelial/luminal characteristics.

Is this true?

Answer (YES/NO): NO